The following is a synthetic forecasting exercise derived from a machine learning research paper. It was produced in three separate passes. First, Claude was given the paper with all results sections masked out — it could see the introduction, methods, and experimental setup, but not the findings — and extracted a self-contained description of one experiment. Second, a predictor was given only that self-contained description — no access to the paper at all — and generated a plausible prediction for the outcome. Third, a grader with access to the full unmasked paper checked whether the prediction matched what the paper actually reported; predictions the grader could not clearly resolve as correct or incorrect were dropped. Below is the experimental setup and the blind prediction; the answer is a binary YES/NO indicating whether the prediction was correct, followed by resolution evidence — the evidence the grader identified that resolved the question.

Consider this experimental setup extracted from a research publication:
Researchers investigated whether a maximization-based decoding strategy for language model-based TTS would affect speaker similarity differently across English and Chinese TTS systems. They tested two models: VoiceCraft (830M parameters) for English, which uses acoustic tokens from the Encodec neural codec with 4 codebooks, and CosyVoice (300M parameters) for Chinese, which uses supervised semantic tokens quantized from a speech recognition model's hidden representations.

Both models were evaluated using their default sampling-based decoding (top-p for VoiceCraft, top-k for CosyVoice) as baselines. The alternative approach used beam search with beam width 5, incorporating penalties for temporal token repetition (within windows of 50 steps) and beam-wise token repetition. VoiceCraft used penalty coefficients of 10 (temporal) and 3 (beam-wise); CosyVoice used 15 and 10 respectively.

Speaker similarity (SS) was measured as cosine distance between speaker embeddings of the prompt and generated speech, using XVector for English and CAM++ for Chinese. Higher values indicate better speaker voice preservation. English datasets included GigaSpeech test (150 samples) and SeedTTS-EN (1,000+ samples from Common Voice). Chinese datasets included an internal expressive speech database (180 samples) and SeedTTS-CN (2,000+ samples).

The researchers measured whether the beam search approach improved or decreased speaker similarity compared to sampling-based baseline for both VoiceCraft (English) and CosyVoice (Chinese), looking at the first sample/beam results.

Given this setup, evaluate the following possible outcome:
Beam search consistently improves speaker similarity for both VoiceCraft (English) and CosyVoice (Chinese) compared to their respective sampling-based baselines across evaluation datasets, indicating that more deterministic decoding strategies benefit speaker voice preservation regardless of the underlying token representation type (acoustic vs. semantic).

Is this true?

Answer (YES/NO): NO